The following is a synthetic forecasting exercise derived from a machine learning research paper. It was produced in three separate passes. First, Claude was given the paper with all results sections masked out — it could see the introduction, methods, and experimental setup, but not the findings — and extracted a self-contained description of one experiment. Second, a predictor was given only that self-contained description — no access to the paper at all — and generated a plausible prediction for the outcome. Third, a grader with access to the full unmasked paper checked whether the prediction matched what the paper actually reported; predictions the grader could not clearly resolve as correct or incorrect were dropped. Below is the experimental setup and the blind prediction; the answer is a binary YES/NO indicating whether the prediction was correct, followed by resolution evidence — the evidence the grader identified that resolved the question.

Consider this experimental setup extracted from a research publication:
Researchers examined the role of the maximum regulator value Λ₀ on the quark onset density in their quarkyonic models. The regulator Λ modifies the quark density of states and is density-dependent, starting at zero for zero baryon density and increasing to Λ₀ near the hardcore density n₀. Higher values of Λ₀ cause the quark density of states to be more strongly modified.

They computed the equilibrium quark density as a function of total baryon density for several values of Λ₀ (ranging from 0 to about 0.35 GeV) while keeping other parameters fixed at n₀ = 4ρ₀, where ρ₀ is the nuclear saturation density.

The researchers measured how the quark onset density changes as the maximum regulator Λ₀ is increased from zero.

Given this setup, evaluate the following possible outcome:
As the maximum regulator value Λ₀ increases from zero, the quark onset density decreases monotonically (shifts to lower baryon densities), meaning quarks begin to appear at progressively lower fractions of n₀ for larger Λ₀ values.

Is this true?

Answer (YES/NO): YES